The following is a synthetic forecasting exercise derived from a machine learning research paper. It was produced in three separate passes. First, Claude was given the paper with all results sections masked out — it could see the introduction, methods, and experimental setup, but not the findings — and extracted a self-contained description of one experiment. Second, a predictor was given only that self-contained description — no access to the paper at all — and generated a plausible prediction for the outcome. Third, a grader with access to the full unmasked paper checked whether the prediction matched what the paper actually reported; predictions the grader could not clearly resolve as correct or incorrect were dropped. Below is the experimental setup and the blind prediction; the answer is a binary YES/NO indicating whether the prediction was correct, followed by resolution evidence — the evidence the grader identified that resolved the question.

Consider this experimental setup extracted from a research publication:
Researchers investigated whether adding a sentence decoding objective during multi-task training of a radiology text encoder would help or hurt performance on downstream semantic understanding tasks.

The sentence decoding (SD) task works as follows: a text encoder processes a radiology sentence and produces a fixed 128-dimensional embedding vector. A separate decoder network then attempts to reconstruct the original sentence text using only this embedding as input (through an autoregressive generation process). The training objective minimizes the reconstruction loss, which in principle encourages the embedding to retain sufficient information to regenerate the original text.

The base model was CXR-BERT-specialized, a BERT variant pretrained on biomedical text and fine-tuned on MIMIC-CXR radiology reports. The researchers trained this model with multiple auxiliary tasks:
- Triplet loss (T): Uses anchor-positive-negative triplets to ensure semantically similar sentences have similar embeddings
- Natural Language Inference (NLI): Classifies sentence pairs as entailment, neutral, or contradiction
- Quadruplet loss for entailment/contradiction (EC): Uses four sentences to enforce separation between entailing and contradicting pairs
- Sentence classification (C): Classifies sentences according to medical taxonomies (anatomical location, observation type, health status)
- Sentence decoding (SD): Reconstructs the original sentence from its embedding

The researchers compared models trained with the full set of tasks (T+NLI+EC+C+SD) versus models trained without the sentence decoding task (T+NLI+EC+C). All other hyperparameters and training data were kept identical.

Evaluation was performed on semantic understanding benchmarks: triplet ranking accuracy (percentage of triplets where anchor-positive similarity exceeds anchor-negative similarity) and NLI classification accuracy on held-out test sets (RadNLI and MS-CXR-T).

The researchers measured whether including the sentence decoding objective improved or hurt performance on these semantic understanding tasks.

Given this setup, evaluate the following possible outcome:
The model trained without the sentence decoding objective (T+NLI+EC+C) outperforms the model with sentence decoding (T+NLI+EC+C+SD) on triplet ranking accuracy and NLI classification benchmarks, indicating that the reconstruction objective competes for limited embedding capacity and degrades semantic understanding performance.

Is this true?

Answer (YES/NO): NO